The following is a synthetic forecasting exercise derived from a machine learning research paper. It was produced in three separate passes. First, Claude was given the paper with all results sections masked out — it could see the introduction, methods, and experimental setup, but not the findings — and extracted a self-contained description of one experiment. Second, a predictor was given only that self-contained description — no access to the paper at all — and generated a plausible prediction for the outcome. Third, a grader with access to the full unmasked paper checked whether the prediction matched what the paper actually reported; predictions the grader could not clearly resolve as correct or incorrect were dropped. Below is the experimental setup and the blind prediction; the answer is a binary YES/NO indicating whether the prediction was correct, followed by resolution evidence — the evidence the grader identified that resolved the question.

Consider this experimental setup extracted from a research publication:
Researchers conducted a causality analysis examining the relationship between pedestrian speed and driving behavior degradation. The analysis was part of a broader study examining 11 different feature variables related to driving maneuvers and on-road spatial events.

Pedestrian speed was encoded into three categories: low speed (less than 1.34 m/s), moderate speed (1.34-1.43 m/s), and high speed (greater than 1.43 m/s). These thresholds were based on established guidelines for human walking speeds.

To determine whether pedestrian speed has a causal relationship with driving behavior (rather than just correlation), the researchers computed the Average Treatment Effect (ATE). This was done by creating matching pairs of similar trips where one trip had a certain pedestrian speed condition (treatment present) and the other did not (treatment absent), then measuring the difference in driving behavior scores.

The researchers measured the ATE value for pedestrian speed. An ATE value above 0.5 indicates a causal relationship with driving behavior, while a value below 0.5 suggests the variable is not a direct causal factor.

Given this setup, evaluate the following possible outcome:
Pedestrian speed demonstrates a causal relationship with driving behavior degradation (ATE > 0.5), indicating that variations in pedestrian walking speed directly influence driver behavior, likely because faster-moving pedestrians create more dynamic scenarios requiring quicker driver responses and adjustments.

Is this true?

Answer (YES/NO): YES